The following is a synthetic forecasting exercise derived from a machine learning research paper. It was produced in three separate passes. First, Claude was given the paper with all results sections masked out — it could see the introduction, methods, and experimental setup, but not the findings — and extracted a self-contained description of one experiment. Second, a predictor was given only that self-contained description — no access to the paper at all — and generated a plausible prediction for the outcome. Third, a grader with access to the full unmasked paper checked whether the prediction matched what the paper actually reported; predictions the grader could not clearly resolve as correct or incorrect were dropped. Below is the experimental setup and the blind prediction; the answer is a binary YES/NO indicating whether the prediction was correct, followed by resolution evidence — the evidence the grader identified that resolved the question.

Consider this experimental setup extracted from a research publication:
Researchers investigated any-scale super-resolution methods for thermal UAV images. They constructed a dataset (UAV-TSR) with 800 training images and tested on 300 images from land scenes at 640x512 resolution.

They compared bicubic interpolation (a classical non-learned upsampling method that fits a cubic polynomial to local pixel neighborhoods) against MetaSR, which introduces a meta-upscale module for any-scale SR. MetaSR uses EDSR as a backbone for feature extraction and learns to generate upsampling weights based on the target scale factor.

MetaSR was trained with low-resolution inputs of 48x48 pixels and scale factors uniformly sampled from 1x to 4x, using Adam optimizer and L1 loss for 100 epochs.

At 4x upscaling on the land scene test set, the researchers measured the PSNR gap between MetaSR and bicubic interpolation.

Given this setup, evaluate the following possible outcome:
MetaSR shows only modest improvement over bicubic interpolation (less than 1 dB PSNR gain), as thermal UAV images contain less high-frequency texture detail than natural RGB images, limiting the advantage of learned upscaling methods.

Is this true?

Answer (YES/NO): NO